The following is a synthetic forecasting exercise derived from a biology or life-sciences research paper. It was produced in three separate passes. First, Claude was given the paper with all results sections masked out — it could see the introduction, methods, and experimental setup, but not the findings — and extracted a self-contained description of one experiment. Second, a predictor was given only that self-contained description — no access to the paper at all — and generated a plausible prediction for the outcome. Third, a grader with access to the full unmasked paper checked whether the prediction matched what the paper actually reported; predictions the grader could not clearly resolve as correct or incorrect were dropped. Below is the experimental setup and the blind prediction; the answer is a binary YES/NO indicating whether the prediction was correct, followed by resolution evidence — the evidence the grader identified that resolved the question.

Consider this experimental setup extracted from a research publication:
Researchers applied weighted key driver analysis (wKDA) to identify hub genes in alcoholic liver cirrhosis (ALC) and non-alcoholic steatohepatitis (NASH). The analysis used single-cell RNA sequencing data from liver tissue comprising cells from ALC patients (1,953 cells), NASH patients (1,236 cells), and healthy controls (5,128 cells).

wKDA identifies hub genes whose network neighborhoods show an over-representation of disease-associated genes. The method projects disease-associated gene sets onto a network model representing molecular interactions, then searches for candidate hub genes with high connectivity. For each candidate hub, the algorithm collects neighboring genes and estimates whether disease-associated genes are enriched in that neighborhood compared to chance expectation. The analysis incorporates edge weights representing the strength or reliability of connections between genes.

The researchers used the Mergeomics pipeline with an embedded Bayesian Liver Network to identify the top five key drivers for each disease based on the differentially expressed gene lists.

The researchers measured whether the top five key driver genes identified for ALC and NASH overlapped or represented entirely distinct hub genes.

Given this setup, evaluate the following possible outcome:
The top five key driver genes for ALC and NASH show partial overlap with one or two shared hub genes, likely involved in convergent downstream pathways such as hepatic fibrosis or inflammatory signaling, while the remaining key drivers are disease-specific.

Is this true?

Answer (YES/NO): NO